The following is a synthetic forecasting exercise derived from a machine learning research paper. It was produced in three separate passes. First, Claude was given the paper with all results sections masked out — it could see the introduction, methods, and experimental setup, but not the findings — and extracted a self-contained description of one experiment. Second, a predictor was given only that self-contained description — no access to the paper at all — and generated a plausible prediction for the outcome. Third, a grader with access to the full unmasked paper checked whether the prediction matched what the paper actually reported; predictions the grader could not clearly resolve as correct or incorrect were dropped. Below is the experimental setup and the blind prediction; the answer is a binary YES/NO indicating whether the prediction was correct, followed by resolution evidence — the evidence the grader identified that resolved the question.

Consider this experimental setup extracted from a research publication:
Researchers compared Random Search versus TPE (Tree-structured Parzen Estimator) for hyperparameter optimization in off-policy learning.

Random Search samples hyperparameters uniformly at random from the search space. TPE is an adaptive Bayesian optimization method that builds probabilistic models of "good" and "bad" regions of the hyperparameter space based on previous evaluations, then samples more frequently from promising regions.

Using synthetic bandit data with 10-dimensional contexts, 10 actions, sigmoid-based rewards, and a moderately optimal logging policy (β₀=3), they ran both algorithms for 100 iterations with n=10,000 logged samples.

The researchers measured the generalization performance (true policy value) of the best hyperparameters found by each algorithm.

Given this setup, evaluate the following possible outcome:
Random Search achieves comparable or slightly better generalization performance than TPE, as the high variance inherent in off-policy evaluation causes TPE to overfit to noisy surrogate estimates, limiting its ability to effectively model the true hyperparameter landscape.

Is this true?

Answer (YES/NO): YES